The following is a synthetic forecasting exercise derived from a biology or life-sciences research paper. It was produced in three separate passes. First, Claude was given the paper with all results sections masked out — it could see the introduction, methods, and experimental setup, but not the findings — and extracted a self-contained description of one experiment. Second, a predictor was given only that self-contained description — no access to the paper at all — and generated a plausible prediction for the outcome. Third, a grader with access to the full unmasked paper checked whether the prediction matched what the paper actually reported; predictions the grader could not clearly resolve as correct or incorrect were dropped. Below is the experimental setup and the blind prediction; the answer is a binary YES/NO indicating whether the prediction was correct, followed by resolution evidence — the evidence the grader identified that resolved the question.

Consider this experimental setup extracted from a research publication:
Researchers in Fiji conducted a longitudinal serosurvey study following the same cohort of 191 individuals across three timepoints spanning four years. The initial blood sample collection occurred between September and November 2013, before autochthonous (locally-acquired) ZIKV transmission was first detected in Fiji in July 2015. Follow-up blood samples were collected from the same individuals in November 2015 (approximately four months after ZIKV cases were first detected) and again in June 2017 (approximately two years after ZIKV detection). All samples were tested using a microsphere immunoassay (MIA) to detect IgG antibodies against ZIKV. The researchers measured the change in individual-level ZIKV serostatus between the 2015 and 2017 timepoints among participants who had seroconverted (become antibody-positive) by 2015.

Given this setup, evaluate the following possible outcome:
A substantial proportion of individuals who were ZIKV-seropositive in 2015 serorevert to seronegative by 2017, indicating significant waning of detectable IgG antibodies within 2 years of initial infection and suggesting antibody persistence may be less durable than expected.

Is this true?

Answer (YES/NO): YES